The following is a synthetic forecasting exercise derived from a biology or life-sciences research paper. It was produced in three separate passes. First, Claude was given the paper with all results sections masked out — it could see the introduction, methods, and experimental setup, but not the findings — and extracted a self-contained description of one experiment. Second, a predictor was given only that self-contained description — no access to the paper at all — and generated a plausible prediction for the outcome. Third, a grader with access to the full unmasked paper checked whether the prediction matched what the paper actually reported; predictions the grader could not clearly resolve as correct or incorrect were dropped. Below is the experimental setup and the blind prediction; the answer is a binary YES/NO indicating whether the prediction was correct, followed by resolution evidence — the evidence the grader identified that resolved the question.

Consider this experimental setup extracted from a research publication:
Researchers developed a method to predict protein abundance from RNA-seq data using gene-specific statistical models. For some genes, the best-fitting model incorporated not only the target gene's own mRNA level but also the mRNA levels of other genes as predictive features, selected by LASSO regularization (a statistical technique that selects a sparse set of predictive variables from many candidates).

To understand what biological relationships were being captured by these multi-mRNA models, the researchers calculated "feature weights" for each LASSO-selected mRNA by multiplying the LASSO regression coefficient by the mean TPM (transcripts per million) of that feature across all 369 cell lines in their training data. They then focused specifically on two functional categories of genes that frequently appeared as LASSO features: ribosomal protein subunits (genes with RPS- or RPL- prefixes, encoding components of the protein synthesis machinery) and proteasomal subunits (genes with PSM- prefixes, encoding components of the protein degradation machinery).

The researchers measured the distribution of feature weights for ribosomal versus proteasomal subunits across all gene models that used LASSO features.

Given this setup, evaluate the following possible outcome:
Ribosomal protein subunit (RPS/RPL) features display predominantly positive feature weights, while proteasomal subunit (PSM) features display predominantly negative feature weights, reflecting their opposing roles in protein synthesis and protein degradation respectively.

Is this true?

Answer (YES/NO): YES